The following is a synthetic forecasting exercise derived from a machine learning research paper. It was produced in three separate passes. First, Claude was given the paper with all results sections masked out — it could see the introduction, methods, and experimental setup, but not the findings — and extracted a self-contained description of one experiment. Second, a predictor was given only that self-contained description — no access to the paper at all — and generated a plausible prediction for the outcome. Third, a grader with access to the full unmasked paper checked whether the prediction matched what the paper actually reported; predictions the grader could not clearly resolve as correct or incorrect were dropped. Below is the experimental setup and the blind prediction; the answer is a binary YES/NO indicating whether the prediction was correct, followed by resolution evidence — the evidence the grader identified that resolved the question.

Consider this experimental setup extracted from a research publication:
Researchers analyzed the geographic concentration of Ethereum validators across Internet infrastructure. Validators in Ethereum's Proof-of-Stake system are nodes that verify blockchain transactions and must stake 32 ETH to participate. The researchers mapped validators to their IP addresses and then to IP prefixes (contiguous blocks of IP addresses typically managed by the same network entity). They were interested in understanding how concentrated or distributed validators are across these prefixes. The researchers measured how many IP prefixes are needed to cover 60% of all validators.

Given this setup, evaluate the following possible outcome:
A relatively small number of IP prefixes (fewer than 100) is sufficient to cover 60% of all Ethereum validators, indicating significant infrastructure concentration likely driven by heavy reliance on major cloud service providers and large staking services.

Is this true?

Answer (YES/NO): NO